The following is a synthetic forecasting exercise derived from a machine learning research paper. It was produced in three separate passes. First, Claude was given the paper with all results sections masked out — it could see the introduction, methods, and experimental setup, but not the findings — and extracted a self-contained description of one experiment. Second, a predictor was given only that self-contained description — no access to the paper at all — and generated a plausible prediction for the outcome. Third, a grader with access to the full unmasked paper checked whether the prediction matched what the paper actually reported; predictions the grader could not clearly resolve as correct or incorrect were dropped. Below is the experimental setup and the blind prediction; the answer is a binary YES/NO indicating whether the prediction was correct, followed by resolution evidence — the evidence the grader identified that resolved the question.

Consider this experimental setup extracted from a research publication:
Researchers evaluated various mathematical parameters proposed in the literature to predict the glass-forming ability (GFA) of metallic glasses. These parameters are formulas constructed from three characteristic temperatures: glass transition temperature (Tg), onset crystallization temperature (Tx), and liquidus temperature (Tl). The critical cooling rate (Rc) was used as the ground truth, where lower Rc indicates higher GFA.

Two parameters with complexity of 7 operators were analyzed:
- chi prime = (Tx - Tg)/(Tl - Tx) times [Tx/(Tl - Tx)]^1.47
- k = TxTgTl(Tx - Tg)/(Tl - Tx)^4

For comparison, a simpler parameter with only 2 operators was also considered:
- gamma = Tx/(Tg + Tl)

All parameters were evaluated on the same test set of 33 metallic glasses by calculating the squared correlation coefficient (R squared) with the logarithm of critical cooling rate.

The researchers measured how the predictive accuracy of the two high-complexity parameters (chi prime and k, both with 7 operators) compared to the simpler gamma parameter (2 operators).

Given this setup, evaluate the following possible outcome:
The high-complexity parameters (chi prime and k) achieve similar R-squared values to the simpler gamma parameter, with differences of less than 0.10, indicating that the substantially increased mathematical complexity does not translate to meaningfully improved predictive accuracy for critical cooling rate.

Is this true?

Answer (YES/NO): NO